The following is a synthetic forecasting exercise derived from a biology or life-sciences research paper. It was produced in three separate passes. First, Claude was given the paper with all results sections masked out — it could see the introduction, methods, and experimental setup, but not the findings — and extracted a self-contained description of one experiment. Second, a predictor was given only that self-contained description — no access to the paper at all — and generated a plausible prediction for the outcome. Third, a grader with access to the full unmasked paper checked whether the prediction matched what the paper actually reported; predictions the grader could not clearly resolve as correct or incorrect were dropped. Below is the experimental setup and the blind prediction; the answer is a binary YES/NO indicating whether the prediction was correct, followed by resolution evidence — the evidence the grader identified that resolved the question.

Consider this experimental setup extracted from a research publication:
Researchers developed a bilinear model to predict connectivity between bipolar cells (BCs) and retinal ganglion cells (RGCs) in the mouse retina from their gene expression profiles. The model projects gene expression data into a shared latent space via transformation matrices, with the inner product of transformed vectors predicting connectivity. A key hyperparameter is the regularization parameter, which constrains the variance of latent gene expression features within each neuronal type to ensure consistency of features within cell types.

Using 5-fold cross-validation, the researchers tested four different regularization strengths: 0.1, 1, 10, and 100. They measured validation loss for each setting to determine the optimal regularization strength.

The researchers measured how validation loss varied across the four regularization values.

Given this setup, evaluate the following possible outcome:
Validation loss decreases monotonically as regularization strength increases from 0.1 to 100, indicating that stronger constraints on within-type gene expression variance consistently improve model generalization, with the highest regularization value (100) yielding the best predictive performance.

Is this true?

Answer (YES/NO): NO